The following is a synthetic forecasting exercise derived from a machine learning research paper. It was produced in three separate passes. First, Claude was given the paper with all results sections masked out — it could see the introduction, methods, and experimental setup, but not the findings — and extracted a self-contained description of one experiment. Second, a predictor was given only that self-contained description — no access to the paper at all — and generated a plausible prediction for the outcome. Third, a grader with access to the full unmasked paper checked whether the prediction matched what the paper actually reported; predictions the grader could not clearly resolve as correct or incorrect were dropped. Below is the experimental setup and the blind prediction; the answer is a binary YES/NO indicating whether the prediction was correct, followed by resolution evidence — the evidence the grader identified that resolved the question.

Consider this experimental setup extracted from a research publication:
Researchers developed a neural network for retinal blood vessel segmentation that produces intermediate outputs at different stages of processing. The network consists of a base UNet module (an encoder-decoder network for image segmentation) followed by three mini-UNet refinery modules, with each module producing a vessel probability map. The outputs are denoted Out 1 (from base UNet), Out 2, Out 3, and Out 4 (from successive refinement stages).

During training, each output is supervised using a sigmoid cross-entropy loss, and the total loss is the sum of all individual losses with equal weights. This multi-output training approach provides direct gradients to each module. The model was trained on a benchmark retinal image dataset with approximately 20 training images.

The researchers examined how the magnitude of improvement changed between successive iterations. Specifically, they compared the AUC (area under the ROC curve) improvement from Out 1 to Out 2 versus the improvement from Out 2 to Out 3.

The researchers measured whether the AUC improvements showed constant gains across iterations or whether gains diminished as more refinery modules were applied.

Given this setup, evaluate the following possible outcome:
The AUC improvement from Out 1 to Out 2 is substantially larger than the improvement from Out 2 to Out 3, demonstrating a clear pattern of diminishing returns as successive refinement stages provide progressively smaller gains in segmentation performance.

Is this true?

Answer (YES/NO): YES